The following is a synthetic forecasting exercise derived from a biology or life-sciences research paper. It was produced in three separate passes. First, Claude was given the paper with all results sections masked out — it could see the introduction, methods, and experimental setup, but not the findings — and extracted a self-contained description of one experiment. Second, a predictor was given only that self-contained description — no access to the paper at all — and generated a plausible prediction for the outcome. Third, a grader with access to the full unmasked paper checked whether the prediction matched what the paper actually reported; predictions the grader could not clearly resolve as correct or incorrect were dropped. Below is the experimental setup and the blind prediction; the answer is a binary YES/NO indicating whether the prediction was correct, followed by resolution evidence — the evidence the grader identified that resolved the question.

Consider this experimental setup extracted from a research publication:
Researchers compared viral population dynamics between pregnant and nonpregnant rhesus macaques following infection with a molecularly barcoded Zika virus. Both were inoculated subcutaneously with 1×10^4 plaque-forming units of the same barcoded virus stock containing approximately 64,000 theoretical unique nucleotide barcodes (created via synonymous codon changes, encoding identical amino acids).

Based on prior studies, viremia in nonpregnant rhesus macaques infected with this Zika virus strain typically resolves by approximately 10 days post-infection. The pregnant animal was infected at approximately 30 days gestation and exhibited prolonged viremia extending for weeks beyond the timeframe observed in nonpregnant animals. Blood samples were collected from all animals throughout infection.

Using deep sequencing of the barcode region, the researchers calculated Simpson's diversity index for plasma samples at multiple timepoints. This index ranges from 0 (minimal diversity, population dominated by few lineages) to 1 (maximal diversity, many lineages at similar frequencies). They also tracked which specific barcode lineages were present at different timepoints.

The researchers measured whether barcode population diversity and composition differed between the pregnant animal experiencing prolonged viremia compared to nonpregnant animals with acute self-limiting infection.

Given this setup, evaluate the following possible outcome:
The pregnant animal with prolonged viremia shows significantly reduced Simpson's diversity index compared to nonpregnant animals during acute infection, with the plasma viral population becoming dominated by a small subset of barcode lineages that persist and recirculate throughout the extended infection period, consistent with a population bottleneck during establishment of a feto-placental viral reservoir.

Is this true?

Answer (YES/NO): NO